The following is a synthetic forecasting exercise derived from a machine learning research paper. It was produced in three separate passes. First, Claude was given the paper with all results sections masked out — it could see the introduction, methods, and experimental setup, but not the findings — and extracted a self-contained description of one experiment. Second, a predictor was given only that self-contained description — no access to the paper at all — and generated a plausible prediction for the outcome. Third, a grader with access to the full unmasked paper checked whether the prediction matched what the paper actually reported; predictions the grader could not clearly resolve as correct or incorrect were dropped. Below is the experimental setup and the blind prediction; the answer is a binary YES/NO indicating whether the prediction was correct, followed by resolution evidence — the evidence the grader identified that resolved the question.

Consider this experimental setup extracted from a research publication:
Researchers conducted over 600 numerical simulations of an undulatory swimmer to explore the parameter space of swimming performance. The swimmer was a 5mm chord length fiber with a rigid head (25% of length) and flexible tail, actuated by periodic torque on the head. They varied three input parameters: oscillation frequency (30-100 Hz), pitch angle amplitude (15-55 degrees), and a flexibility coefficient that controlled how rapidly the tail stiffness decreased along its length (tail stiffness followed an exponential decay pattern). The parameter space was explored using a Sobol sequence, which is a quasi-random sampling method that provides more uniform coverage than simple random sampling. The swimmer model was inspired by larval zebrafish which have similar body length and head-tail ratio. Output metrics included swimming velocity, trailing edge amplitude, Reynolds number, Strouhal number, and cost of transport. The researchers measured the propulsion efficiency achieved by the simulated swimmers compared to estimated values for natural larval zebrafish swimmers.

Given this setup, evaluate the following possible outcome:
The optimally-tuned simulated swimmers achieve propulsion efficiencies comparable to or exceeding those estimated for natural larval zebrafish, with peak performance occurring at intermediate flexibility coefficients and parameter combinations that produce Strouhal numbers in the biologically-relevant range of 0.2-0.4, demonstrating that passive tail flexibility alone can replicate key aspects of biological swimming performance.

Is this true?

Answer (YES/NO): NO